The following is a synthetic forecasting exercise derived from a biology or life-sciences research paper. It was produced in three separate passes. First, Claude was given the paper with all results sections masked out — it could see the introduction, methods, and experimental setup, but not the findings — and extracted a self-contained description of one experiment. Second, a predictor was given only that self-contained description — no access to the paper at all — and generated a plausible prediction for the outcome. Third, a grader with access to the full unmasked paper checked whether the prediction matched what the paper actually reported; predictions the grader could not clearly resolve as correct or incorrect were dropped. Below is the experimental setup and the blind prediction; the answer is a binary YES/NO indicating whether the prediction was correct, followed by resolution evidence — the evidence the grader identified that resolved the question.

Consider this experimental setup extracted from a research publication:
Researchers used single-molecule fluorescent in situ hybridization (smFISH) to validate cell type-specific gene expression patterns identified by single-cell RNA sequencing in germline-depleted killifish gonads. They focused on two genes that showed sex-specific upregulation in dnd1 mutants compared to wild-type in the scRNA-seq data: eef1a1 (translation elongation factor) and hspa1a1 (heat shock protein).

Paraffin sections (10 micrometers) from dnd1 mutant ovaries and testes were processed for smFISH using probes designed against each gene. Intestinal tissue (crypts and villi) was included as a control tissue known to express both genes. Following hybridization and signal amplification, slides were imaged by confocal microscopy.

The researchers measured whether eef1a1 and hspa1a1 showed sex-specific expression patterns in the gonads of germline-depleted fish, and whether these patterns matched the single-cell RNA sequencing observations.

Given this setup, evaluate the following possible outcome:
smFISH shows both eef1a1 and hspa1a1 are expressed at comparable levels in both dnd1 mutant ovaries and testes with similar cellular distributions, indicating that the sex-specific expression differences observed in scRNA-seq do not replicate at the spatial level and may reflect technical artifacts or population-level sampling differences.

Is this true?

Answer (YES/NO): NO